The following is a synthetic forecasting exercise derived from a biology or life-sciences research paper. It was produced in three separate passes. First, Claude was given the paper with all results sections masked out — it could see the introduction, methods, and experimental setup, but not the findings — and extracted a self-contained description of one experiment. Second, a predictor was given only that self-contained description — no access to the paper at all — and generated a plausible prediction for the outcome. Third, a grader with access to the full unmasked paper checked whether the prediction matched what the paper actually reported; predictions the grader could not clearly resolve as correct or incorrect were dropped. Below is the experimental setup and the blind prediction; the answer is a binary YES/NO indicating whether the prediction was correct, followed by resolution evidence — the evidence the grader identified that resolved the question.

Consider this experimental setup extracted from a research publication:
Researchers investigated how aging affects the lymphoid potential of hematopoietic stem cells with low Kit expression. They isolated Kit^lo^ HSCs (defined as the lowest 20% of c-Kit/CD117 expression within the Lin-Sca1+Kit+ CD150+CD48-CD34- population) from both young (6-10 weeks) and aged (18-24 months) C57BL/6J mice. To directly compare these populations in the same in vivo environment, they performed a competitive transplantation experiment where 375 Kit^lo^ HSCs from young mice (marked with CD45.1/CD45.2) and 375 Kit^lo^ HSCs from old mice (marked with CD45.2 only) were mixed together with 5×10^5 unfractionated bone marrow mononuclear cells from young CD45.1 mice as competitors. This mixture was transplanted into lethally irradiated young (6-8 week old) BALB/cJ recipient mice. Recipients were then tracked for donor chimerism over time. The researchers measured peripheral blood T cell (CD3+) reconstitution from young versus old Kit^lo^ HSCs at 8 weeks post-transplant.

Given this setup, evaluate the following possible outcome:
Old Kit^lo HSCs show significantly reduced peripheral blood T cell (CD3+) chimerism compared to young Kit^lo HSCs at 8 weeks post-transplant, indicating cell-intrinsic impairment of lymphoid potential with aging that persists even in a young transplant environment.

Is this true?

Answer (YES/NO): YES